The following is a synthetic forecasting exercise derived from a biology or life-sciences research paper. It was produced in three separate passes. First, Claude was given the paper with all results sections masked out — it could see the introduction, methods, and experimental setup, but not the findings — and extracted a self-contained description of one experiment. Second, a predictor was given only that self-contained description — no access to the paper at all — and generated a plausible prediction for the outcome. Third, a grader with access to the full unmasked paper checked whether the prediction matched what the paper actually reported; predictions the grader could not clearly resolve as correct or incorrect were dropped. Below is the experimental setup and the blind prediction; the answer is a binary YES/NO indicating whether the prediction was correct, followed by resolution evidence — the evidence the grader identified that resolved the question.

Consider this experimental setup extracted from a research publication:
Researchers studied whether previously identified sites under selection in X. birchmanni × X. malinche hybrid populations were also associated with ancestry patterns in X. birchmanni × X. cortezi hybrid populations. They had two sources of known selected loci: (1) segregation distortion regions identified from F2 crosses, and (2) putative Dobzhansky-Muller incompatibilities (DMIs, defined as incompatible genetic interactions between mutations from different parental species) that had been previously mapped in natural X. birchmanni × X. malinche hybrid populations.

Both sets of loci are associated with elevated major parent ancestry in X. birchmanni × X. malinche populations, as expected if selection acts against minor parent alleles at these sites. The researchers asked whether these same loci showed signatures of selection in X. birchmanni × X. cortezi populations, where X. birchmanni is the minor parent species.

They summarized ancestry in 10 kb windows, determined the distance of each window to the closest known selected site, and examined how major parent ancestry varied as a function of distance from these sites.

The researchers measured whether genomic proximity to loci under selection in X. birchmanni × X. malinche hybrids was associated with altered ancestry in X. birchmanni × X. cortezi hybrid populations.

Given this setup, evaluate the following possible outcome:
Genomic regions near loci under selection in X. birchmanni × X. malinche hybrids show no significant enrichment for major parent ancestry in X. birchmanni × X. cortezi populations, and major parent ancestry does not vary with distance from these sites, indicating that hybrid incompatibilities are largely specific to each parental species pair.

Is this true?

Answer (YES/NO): NO